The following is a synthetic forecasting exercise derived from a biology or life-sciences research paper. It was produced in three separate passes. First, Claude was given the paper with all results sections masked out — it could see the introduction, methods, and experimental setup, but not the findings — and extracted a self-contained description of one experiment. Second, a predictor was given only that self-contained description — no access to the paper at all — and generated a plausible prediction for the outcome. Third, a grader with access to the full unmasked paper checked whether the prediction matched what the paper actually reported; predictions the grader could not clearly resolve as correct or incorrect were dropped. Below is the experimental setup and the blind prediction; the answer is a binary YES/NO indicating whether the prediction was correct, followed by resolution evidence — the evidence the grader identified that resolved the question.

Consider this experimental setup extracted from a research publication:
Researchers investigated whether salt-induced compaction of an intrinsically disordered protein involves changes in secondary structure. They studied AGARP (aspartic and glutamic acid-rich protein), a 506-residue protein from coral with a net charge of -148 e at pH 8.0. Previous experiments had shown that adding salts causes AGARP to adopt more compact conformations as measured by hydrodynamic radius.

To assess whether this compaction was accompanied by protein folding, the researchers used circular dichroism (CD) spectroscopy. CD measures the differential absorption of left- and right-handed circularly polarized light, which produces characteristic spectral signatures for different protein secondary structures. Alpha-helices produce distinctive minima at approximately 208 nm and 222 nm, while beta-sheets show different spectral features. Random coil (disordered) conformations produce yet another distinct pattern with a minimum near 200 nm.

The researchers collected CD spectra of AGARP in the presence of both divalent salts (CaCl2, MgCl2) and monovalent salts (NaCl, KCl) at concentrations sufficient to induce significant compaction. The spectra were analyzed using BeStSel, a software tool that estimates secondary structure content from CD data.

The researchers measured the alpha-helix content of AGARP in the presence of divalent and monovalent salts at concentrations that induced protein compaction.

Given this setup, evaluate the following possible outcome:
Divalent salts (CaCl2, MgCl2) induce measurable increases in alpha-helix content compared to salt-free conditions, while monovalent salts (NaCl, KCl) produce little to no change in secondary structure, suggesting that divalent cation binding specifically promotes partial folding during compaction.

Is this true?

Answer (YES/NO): NO